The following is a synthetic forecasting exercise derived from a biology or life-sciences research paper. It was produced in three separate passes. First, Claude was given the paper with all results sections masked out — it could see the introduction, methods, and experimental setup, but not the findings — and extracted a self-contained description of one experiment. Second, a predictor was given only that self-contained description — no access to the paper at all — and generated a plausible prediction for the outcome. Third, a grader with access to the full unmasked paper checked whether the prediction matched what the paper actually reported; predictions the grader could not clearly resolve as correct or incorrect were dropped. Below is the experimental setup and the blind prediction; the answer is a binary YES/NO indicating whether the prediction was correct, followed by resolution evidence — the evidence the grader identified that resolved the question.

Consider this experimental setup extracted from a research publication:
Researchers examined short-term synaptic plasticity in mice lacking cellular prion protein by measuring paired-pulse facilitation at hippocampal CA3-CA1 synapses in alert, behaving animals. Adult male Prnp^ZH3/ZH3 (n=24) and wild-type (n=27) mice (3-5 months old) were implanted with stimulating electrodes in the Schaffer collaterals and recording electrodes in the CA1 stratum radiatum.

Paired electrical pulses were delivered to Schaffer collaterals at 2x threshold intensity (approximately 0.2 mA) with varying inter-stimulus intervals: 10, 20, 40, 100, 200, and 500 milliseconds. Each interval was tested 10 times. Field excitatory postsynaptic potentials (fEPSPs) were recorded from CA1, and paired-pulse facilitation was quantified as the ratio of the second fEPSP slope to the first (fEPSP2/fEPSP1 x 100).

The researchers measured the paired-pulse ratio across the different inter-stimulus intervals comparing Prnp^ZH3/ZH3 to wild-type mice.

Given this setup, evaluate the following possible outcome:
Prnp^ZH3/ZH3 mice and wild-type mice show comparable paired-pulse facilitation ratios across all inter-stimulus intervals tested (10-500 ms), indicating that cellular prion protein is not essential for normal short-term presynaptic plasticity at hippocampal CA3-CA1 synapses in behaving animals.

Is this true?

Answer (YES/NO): YES